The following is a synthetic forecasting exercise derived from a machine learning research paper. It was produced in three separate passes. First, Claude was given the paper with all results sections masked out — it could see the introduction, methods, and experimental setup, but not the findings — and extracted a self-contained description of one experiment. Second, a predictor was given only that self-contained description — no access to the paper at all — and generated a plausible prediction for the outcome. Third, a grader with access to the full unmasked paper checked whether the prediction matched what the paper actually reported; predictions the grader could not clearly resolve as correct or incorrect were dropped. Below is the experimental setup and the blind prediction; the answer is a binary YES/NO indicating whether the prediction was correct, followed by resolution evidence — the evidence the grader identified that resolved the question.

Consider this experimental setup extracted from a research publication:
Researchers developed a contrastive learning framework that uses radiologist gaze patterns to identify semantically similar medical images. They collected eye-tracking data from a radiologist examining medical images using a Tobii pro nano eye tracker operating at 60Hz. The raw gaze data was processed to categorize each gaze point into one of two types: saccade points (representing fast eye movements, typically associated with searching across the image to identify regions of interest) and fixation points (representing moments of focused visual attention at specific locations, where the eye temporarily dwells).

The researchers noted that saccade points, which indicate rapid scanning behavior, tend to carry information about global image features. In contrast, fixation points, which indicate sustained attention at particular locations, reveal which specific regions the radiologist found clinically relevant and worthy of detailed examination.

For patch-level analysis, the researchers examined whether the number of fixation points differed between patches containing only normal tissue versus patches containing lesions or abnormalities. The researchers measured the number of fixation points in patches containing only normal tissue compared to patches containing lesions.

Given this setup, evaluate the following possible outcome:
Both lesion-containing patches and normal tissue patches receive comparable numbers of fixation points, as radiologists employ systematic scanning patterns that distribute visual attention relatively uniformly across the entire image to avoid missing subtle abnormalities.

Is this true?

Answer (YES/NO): NO